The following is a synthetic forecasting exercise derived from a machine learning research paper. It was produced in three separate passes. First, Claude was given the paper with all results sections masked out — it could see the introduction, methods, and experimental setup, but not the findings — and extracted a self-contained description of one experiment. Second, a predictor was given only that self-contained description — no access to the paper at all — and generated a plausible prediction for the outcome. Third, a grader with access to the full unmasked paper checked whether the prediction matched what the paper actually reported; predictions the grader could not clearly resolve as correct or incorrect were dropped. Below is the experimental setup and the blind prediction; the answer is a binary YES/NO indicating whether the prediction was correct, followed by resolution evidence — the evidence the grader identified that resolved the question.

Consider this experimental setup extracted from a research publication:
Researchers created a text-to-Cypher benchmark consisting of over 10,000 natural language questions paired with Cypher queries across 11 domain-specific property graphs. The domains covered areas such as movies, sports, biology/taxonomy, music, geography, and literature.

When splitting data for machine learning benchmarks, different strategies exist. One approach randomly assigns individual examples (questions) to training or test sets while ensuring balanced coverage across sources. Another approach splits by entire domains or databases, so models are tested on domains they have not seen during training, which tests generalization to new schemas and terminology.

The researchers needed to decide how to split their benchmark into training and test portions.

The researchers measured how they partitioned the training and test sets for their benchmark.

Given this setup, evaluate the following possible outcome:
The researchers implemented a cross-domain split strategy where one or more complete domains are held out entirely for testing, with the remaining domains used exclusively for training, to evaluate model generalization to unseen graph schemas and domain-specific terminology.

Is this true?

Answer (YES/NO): YES